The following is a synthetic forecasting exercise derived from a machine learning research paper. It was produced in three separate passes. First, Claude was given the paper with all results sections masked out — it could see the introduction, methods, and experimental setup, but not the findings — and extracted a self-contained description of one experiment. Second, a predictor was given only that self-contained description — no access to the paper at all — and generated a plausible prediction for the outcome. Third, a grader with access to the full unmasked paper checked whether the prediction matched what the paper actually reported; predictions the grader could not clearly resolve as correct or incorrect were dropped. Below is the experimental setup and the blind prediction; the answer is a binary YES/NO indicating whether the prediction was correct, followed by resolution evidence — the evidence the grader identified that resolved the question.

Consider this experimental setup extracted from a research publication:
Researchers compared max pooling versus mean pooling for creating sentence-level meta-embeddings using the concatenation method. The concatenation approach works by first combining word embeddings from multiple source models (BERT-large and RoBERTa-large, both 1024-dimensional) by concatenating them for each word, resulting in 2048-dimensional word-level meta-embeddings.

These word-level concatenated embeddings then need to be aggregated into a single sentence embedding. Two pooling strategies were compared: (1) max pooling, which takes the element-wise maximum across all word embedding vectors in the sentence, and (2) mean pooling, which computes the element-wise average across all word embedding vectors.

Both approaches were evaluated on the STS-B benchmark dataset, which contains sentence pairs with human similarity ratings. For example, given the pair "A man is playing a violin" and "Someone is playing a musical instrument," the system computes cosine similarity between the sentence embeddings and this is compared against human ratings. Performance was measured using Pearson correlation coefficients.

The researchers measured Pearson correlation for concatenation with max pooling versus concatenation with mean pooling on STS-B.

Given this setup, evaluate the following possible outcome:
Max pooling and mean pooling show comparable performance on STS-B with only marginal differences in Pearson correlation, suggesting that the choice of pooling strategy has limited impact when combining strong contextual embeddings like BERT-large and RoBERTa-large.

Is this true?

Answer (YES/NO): NO